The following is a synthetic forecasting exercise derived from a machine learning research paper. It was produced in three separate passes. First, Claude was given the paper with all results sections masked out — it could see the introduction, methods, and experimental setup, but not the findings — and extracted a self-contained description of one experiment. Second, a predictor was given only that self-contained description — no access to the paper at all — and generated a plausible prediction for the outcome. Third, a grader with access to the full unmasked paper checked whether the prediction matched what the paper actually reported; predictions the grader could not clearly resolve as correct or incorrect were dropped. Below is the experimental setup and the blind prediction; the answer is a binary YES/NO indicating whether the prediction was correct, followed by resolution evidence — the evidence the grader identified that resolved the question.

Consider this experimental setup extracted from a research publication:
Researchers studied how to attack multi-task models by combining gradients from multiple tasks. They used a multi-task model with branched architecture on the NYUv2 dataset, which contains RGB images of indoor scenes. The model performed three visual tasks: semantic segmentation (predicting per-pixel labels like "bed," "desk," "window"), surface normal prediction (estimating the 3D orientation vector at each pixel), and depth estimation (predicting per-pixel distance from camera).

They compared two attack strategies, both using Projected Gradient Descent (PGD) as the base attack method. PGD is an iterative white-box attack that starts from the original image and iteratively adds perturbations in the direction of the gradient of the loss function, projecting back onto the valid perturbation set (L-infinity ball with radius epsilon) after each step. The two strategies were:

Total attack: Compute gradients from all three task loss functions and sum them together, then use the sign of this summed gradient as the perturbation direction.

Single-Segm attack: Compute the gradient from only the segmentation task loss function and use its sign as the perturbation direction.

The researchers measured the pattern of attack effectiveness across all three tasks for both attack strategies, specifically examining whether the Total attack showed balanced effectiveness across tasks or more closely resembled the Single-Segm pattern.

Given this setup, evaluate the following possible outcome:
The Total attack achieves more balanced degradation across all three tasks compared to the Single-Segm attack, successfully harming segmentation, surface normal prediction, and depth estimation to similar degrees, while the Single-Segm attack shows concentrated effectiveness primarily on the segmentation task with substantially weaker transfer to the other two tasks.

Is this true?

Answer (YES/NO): NO